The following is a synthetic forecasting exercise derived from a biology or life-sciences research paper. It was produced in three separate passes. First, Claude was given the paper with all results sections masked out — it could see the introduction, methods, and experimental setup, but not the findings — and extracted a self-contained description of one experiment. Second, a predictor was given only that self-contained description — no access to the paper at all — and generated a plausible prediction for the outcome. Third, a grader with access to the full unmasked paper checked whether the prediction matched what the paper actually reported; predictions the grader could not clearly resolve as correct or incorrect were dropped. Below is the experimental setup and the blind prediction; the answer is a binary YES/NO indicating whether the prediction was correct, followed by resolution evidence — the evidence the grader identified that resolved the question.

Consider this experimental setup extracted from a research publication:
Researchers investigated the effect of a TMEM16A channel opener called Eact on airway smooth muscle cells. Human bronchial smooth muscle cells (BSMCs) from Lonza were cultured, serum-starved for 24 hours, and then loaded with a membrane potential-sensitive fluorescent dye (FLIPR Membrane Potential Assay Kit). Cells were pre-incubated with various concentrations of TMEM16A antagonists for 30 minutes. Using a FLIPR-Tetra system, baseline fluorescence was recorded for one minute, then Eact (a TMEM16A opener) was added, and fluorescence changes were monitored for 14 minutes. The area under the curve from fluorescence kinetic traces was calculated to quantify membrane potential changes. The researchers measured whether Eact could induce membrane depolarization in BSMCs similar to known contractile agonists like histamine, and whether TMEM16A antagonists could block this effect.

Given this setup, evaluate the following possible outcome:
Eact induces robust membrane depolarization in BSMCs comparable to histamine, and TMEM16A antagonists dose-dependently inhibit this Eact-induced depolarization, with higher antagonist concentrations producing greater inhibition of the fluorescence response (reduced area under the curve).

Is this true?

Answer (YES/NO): YES